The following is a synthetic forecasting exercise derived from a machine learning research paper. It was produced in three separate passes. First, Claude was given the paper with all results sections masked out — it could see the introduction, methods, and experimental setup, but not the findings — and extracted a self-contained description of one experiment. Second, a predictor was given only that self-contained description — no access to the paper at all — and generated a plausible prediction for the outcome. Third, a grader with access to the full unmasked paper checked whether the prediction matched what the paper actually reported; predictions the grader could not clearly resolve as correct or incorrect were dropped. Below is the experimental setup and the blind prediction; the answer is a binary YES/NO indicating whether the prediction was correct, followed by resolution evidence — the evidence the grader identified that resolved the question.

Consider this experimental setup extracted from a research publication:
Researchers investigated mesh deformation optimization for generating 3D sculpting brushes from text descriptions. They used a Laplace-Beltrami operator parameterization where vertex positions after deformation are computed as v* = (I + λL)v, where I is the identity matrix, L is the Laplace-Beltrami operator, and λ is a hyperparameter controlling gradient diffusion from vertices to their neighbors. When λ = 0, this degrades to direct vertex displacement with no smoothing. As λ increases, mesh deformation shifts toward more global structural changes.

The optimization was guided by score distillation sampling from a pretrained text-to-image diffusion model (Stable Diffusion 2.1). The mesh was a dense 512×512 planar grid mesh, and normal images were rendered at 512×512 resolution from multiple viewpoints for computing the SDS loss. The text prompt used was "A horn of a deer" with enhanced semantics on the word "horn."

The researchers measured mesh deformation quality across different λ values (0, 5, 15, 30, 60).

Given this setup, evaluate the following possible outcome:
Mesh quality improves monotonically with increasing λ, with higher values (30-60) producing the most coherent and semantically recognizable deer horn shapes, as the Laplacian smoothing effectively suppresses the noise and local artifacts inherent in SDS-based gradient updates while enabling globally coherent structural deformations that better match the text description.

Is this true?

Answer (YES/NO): NO